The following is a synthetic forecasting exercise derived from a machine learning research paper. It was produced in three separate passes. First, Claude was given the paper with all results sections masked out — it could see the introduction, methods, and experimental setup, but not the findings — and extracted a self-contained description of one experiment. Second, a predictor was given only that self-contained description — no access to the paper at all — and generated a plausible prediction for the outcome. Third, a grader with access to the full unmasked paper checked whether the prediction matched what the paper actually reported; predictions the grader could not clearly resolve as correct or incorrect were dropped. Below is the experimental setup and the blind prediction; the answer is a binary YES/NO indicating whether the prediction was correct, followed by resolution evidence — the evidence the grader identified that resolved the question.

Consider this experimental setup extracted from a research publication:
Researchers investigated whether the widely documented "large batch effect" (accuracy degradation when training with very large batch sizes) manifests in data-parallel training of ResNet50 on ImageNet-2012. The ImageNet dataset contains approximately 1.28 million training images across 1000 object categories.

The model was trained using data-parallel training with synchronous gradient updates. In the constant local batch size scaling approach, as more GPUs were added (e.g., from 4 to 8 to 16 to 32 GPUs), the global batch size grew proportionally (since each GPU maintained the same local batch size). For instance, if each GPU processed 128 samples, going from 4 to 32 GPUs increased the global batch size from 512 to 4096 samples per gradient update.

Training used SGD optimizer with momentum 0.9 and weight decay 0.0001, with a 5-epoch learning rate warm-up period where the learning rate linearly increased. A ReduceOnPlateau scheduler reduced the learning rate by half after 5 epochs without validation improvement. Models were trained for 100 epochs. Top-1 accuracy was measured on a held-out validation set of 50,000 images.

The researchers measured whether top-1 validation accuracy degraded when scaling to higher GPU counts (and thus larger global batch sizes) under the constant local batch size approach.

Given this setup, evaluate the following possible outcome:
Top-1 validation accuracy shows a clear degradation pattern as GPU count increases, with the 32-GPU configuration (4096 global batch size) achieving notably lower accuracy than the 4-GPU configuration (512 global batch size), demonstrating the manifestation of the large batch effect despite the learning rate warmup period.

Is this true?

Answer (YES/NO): NO